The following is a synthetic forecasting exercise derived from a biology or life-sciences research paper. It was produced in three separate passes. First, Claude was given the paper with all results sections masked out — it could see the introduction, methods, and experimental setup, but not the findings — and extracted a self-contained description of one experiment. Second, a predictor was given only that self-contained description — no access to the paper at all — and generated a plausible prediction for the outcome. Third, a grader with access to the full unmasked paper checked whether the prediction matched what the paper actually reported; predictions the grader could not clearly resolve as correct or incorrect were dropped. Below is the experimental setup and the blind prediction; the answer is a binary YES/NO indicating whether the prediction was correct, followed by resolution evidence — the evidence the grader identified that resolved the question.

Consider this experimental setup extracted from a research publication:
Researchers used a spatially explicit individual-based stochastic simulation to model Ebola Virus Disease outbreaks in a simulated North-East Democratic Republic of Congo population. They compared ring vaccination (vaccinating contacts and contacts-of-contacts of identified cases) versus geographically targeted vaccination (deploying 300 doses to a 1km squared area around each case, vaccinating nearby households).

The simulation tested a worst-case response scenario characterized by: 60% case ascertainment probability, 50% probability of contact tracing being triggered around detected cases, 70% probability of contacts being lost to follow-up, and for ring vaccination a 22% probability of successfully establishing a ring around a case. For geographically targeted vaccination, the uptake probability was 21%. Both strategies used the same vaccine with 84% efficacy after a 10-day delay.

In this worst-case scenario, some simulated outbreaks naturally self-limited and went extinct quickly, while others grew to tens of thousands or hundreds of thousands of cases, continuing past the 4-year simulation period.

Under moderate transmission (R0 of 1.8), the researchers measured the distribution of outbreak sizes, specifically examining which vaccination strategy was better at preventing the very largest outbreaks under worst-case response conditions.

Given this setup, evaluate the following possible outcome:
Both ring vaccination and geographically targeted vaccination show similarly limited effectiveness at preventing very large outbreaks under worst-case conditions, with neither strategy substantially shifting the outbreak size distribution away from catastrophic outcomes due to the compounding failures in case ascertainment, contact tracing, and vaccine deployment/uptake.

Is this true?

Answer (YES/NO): NO